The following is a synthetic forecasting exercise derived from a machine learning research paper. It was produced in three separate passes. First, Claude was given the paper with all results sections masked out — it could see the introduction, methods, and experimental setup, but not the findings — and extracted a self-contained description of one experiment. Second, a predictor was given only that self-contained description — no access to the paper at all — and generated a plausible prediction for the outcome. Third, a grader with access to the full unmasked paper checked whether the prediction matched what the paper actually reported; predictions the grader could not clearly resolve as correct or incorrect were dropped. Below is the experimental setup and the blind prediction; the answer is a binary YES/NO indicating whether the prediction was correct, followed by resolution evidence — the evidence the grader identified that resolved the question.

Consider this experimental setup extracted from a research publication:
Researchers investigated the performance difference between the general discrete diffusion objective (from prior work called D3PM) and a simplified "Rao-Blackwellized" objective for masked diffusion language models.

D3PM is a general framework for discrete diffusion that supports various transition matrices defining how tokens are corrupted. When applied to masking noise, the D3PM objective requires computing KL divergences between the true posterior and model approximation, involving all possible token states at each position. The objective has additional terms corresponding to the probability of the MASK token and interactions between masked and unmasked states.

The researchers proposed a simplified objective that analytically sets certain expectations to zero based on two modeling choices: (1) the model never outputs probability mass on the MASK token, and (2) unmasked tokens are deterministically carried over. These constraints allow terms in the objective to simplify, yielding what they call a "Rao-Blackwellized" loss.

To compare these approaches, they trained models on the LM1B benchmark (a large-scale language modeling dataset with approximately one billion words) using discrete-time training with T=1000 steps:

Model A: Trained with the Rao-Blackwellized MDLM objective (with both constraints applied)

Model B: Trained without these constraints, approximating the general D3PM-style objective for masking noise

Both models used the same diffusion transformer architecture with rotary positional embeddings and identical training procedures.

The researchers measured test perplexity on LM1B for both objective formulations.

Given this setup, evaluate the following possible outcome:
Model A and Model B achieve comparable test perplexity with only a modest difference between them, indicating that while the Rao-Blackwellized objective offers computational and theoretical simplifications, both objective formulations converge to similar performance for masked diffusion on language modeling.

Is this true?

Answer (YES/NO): NO